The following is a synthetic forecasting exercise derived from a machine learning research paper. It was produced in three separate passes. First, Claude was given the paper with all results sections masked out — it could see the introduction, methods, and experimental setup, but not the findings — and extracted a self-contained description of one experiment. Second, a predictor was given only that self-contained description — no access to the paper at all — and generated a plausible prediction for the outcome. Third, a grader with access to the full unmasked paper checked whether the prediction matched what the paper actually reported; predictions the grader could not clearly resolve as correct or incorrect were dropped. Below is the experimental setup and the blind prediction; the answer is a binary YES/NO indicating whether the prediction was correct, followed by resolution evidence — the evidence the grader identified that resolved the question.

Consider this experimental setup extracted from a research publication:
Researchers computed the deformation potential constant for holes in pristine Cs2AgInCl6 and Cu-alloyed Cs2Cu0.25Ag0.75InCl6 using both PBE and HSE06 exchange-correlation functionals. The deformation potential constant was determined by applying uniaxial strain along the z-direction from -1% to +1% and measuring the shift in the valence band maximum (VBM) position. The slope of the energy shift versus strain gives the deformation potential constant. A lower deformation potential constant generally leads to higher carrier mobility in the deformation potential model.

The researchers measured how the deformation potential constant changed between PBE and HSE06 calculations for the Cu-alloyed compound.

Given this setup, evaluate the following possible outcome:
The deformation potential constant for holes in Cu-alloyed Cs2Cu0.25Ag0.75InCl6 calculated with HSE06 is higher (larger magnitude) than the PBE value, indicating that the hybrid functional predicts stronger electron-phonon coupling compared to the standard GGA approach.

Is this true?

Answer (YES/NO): NO